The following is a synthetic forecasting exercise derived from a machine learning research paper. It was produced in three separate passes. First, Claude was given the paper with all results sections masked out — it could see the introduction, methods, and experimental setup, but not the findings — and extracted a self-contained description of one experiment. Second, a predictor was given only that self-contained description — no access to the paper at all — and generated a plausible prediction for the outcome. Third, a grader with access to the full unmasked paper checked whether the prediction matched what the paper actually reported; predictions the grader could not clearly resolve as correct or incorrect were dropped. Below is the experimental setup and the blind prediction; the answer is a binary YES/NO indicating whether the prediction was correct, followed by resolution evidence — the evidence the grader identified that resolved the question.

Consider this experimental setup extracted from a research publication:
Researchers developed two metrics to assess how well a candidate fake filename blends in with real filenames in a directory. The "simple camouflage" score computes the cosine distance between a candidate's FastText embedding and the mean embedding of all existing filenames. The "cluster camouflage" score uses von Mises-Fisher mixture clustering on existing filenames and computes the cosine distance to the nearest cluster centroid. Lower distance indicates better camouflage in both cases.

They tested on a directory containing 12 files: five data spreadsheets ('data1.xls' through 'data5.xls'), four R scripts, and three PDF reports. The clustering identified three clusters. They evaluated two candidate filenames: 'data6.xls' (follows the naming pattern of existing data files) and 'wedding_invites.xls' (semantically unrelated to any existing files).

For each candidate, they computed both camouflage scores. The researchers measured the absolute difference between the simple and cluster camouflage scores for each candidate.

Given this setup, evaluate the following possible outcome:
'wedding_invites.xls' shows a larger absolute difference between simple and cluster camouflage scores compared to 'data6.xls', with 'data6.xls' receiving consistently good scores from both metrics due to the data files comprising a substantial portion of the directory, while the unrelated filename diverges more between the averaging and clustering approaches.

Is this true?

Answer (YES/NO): NO